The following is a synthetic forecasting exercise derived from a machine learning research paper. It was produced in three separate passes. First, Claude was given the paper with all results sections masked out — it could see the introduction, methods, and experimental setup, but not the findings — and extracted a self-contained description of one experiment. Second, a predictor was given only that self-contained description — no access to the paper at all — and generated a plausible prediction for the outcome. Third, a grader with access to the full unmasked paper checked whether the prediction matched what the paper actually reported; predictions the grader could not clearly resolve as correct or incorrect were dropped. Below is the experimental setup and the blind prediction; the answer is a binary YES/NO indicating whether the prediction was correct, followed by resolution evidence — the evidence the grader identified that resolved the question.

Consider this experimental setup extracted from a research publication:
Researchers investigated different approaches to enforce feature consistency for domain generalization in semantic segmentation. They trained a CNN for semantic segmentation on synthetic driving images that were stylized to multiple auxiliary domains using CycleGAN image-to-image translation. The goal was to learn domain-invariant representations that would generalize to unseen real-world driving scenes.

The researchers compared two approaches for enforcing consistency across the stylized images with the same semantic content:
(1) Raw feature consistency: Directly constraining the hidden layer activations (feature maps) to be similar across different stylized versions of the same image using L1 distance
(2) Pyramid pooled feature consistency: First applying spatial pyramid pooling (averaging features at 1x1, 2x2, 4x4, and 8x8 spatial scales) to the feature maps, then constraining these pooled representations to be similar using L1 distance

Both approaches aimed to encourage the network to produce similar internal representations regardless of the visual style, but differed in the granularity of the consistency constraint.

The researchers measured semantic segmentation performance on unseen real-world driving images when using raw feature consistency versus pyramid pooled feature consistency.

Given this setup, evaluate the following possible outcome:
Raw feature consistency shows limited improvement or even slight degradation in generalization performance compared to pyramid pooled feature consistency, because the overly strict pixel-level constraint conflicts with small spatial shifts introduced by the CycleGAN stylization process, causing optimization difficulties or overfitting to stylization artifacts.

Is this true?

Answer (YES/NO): NO